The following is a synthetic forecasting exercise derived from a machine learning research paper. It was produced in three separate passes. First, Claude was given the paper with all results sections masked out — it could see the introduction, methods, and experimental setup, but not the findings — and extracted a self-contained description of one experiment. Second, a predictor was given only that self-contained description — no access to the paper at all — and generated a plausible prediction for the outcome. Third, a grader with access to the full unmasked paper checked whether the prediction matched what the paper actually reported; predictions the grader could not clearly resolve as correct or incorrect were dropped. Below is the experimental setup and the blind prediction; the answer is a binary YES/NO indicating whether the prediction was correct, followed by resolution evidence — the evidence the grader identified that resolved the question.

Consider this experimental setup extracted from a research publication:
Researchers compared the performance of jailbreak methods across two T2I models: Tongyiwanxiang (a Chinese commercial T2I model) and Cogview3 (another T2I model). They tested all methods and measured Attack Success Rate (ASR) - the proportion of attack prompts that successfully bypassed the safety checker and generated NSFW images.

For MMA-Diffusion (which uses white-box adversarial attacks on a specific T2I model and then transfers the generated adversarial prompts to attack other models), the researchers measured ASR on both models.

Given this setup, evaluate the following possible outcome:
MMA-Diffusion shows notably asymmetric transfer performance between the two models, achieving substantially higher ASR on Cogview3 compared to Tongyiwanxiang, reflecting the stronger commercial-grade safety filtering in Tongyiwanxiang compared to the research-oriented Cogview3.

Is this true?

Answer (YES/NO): NO